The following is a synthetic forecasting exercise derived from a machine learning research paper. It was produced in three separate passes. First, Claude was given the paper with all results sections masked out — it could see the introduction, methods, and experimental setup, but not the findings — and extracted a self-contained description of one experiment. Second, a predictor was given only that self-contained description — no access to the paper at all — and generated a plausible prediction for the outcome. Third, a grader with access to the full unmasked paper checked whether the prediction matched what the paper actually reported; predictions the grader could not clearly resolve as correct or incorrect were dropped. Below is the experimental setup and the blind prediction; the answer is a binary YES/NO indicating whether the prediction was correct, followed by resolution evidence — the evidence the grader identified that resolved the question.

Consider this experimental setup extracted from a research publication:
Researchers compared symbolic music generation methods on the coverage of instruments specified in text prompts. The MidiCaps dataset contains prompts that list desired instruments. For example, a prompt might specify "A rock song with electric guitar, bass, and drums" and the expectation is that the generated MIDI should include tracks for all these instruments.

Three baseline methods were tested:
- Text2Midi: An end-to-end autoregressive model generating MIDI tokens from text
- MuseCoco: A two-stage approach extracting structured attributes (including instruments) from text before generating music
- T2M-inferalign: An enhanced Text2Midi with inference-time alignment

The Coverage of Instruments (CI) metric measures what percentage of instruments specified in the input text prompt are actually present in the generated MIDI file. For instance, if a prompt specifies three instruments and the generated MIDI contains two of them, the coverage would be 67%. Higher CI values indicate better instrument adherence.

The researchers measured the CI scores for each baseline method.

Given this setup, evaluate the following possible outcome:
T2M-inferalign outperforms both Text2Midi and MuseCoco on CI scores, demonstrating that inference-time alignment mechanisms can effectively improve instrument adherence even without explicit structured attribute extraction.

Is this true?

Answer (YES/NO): NO